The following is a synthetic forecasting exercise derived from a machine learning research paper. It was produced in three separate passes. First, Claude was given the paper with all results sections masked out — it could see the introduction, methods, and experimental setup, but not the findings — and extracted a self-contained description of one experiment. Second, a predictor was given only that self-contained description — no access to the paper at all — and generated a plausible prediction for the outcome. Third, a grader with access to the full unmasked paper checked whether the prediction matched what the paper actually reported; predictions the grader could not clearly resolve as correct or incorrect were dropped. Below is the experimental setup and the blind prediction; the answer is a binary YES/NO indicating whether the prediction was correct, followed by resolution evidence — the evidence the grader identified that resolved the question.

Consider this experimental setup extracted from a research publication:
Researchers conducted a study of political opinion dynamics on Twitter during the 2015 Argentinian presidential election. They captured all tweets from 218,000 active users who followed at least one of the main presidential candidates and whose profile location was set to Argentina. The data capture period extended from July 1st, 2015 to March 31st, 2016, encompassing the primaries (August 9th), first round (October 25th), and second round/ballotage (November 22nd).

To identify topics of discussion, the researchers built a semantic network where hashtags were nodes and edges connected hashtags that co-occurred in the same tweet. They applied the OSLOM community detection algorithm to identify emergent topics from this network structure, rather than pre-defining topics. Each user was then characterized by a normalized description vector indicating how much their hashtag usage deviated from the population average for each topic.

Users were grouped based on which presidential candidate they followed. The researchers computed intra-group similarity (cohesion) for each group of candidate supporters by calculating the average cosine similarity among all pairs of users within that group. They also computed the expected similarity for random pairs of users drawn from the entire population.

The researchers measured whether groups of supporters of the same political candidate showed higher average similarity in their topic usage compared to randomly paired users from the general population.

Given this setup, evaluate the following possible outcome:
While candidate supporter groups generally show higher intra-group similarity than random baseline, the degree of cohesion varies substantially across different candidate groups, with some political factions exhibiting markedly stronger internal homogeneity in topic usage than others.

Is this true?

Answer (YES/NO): YES